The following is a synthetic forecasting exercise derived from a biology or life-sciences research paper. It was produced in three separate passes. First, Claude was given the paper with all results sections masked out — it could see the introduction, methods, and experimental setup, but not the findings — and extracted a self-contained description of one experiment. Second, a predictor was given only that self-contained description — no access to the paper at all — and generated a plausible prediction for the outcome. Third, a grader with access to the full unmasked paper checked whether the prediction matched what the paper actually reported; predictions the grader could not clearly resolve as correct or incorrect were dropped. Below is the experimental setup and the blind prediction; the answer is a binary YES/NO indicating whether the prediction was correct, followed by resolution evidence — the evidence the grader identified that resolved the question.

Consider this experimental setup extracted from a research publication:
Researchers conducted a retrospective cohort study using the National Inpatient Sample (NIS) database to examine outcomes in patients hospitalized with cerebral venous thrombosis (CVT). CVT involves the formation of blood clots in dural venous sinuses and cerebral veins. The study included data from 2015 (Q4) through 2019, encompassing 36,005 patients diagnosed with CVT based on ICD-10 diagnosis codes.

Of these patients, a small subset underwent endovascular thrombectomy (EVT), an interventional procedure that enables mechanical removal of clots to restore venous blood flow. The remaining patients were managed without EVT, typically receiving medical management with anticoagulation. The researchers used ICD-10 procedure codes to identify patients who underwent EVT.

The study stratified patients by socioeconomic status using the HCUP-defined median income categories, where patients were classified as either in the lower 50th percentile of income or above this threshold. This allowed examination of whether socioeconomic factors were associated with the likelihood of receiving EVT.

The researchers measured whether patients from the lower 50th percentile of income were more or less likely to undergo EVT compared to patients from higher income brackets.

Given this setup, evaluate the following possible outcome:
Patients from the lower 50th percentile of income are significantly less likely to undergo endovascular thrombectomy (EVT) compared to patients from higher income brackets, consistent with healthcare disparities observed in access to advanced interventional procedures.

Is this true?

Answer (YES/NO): YES